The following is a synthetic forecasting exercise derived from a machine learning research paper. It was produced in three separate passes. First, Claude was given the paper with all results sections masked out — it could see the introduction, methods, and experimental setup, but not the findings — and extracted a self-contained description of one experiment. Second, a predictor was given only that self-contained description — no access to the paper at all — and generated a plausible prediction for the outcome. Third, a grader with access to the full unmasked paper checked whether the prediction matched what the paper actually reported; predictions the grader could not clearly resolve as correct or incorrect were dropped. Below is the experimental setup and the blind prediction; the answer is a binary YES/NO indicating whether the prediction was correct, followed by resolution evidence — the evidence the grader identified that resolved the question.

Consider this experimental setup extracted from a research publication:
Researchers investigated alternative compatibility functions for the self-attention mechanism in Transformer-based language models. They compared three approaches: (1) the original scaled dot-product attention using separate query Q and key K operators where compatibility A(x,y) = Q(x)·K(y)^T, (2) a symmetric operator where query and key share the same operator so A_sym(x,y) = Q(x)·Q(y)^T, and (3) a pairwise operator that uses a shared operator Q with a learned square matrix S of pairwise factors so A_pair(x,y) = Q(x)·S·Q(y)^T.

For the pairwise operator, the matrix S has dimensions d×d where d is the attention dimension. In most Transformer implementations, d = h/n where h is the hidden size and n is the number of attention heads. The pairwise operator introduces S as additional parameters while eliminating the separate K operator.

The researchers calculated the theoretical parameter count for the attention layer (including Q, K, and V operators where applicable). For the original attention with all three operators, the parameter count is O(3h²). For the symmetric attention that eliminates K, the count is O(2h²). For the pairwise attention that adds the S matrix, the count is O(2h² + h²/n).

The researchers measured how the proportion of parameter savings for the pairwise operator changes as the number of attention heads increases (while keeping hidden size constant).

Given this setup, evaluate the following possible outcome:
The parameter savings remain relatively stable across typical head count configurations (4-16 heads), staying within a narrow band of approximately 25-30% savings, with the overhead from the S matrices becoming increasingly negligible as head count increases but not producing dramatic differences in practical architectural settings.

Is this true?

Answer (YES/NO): NO